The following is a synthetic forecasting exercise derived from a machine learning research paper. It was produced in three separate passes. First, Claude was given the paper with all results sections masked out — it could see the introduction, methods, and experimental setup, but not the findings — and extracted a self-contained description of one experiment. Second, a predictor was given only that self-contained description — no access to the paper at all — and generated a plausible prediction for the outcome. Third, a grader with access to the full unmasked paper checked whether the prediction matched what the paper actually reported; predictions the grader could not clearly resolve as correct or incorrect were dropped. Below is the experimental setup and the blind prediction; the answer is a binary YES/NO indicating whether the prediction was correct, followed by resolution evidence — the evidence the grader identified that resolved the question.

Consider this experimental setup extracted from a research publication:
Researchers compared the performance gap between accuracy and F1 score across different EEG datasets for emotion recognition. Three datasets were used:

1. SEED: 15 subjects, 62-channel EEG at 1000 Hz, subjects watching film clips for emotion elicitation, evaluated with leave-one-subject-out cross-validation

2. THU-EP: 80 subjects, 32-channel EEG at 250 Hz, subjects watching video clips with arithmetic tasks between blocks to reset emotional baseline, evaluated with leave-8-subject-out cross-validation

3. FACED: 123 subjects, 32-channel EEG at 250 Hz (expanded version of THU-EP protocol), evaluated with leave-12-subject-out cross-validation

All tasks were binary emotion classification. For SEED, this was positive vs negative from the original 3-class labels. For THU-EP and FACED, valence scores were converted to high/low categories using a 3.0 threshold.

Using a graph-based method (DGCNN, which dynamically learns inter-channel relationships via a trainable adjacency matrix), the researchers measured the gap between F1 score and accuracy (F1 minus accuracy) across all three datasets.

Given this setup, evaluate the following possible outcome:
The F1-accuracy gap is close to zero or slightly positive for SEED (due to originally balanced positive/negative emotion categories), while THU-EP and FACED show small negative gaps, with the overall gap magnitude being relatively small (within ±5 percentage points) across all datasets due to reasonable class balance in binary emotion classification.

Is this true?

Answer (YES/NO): NO